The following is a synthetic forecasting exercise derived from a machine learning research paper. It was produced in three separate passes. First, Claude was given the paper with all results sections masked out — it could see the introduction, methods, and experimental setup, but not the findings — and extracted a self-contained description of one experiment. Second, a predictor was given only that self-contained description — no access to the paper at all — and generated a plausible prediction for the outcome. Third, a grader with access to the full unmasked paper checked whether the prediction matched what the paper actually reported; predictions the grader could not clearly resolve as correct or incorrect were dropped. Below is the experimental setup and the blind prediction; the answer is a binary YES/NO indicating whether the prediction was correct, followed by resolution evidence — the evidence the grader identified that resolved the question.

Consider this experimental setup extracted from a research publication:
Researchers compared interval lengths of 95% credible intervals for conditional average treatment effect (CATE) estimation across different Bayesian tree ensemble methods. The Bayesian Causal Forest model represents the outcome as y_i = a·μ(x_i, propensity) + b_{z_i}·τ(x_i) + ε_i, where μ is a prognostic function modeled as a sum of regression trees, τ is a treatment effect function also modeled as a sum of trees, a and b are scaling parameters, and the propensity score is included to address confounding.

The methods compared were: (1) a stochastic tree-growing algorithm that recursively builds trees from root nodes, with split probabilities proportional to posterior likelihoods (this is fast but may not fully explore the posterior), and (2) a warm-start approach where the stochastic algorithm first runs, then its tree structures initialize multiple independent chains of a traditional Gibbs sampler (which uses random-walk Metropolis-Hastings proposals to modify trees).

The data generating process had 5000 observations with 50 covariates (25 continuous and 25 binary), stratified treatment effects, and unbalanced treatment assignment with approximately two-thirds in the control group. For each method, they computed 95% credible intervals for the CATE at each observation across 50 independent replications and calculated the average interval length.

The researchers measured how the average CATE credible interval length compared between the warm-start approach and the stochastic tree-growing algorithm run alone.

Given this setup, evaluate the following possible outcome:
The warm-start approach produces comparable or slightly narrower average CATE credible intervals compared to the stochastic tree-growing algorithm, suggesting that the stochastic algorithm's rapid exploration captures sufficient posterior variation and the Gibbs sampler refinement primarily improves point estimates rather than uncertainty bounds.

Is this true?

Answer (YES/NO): NO